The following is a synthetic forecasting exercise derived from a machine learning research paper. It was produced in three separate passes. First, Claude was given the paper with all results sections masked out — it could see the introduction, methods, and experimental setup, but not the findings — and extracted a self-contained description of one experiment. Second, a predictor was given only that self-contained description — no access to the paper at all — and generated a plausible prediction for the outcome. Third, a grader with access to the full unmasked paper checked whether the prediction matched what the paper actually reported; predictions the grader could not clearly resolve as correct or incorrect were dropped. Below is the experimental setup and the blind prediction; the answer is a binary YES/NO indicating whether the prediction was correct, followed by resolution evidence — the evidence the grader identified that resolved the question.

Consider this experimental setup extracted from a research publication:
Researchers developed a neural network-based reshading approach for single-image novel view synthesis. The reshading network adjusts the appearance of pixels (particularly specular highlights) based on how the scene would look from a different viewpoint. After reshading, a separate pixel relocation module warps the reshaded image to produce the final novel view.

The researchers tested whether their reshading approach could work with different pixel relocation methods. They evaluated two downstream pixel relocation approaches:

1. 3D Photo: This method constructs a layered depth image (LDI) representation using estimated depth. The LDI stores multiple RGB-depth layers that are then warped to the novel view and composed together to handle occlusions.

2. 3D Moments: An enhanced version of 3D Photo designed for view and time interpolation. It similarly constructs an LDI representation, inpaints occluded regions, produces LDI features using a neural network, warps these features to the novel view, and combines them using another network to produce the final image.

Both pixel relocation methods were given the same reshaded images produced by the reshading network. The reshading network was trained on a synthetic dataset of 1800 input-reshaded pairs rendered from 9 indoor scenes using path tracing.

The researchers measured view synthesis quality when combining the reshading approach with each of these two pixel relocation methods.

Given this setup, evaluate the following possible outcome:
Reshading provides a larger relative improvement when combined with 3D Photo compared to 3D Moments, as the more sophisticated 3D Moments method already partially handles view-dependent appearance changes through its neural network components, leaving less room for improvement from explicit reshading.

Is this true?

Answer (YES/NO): NO